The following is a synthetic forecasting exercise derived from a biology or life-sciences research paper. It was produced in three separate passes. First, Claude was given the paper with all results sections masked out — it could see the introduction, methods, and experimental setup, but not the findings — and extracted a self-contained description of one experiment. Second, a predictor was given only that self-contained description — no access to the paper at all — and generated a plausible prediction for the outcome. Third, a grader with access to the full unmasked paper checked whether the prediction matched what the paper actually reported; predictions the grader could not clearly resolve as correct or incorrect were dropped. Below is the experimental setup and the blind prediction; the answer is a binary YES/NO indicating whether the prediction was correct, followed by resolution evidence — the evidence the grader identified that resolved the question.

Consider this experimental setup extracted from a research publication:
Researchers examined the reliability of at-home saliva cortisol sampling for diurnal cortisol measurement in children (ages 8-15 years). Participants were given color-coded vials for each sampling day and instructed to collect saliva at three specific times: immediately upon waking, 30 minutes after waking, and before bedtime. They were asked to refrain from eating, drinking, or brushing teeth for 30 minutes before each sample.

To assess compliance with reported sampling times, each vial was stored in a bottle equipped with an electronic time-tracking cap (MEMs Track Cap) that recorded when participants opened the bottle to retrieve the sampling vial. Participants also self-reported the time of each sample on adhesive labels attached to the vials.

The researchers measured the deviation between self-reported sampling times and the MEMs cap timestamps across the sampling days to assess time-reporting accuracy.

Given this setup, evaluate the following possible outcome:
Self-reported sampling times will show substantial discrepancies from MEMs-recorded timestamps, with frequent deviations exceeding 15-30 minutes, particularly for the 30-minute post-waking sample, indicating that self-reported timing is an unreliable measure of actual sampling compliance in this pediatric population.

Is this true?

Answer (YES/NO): NO